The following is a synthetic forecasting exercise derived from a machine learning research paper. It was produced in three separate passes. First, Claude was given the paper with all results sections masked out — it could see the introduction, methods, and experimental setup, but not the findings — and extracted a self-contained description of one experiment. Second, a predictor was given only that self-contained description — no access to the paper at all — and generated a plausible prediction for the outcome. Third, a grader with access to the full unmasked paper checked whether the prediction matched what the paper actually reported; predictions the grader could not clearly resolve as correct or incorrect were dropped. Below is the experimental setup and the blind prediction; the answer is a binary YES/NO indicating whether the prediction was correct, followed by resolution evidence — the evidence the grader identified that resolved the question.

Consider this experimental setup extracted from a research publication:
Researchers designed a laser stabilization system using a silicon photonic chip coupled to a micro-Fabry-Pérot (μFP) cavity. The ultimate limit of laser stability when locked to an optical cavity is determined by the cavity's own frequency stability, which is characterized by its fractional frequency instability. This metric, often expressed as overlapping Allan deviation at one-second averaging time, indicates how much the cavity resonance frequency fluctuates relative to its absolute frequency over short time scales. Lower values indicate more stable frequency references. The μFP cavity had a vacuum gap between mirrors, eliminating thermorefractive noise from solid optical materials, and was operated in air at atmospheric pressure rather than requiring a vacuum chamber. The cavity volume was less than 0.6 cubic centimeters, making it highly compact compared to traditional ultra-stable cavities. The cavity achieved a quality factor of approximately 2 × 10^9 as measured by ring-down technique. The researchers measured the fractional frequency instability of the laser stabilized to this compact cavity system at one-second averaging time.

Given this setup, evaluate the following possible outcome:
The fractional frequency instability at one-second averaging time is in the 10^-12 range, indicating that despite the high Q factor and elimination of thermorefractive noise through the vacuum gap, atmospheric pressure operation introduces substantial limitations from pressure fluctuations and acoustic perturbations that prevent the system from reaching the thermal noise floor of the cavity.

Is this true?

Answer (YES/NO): YES